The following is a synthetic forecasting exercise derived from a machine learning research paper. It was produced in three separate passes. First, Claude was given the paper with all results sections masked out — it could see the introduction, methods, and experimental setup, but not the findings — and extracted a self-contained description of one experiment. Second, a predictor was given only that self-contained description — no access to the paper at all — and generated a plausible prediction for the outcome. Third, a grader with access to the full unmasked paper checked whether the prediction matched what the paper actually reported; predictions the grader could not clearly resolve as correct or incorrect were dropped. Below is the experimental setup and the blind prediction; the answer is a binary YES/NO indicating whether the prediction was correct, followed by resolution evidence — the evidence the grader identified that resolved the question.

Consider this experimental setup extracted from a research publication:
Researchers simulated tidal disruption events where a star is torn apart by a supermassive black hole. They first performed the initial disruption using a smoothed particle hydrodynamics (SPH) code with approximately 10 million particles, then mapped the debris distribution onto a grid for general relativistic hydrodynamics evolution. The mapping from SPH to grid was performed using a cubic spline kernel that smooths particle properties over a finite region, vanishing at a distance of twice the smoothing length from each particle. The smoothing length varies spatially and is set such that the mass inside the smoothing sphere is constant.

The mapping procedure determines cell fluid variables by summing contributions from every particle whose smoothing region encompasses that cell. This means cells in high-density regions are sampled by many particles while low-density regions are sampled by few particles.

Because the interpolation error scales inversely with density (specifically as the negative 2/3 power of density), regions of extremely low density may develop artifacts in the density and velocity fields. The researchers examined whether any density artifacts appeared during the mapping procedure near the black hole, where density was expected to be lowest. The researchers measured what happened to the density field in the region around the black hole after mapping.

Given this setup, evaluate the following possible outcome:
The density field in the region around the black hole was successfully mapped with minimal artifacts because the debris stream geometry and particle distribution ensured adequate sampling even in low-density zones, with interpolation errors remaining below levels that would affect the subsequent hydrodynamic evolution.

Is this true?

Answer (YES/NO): NO